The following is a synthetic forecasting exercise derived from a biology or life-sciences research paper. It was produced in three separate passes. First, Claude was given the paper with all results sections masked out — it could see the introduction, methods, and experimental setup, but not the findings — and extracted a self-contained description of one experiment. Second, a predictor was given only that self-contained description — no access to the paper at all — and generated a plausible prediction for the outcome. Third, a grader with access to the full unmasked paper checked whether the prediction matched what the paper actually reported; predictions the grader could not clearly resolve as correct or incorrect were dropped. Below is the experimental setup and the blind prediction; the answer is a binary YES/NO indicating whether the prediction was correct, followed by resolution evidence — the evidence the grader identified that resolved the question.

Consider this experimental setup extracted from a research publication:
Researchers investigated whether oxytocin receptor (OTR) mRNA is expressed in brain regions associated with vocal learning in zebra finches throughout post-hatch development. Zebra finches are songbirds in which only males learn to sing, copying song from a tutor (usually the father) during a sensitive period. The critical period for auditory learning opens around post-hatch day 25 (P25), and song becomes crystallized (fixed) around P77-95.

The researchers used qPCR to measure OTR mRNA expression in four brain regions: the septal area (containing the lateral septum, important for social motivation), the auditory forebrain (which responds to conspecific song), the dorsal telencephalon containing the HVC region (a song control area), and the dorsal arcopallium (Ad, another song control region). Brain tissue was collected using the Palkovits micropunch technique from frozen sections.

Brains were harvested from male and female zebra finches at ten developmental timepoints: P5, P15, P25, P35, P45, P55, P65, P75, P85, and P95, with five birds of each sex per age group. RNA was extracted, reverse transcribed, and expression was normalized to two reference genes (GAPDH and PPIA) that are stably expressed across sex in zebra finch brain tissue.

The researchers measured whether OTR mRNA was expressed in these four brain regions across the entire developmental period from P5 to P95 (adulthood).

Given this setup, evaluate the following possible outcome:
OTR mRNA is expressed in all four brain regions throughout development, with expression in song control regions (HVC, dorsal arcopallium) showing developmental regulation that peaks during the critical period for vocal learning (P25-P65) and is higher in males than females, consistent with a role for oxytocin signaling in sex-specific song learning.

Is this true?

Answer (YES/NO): NO